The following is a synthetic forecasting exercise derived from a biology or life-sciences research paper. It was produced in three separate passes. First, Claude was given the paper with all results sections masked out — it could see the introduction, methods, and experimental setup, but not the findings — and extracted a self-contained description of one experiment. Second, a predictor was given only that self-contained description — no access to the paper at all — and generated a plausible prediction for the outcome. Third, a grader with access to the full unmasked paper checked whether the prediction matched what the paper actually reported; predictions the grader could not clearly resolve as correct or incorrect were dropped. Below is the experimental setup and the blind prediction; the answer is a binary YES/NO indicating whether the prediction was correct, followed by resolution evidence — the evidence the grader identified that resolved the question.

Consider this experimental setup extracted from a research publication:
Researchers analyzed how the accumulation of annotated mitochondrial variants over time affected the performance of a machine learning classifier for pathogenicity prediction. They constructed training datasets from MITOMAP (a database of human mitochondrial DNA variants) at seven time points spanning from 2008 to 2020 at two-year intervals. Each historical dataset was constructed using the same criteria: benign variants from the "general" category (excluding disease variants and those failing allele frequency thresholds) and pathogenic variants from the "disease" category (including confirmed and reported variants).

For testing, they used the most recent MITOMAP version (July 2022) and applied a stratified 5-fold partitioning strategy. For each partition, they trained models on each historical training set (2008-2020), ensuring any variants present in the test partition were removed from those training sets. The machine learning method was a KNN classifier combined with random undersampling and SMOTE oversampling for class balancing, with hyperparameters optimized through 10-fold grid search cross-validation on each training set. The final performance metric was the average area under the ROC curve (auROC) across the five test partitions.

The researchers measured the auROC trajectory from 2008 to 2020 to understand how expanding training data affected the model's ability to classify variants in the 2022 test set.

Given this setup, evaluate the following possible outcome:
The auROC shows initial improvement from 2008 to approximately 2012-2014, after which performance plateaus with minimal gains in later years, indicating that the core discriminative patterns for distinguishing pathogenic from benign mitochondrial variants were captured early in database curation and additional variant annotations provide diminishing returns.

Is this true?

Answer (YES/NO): NO